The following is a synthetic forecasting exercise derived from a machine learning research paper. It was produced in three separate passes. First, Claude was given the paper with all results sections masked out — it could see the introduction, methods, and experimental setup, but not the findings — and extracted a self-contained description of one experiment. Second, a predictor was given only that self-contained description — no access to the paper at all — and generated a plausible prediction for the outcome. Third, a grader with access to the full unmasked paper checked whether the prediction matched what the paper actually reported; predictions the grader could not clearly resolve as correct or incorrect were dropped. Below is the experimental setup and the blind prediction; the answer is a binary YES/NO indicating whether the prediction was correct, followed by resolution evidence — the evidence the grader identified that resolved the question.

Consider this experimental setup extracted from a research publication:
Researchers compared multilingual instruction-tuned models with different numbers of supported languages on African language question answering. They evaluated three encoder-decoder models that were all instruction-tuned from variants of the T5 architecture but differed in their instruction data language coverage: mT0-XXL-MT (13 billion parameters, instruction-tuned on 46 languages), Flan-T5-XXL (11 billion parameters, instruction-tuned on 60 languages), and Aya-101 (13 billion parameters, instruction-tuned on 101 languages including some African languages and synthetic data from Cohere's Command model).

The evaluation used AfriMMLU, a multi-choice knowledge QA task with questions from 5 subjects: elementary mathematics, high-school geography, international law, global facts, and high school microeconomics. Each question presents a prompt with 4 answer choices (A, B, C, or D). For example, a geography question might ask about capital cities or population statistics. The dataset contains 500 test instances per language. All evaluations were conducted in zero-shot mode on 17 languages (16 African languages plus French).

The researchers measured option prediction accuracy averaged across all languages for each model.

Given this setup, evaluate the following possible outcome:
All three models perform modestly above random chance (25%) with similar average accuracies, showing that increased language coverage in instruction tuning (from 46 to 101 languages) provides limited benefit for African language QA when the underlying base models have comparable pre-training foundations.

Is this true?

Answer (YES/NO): NO